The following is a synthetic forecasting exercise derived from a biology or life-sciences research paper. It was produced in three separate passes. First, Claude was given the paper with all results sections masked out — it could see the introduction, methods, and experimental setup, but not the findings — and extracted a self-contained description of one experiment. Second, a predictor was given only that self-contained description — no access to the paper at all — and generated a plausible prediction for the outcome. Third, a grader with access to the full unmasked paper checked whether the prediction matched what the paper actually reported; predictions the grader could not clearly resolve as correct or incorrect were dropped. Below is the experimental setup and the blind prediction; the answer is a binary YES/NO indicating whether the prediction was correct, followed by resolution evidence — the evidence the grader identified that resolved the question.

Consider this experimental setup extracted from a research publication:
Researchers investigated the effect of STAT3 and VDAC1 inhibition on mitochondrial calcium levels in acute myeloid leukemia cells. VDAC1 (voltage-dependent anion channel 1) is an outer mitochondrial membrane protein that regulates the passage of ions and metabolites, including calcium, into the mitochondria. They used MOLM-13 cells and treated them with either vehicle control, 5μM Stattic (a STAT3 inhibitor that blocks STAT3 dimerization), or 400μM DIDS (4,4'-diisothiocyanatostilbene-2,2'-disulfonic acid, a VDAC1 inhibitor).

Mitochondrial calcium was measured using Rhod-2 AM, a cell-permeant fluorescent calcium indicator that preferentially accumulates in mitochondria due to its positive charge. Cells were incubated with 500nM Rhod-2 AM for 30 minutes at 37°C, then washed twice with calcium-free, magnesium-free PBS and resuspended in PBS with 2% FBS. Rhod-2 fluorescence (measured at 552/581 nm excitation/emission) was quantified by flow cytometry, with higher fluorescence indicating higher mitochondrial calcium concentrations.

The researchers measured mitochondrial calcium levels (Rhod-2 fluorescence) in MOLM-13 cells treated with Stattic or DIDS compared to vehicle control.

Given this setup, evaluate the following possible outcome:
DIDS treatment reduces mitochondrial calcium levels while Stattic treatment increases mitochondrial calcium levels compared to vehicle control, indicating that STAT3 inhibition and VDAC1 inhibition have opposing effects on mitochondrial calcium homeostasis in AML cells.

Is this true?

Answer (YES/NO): NO